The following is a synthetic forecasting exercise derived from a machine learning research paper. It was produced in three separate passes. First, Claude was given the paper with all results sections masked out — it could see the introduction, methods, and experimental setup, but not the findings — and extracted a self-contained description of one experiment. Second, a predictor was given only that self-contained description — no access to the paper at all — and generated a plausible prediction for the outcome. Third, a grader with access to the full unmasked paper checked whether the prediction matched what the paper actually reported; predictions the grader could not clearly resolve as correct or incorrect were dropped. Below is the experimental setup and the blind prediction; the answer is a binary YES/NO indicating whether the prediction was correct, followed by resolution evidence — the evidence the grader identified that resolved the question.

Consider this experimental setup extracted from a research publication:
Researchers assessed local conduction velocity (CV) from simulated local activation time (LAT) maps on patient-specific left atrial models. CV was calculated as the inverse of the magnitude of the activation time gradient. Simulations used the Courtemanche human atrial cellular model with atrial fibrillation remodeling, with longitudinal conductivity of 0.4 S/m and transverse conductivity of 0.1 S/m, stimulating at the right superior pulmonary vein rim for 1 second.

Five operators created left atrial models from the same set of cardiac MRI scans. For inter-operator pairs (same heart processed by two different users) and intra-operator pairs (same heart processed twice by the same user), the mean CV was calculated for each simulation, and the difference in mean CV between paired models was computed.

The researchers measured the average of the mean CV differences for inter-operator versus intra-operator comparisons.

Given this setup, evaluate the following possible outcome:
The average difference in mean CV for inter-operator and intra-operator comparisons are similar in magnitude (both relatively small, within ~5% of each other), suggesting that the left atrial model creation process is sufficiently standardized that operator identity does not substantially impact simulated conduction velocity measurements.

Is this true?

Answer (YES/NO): NO